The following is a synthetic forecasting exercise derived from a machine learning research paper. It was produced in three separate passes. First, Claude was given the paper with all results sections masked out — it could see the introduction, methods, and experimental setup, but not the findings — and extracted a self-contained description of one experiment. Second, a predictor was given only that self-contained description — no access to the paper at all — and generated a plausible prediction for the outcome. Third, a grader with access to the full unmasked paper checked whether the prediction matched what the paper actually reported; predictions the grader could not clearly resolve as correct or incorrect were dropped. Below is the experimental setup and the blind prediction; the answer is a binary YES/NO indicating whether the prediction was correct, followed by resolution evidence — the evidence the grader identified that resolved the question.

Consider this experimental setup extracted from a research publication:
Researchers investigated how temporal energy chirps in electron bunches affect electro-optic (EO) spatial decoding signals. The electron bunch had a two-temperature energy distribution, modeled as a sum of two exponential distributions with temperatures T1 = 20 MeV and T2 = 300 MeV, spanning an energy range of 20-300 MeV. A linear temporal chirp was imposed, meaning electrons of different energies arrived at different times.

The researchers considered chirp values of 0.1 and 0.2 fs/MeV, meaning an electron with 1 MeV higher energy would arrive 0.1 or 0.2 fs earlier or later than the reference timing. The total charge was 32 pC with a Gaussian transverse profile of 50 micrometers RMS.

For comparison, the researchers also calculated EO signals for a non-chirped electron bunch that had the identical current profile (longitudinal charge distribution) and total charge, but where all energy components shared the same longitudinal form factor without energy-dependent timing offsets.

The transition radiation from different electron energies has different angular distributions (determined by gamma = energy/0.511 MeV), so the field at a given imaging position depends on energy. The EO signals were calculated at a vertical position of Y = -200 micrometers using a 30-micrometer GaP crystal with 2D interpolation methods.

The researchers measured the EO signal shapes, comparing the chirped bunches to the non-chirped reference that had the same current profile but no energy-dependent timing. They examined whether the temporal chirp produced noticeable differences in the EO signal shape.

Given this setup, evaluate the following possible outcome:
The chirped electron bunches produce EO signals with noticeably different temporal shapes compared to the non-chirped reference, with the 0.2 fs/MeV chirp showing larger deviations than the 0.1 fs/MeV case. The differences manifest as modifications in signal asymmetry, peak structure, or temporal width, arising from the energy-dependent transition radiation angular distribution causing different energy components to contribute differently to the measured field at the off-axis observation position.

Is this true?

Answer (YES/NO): NO